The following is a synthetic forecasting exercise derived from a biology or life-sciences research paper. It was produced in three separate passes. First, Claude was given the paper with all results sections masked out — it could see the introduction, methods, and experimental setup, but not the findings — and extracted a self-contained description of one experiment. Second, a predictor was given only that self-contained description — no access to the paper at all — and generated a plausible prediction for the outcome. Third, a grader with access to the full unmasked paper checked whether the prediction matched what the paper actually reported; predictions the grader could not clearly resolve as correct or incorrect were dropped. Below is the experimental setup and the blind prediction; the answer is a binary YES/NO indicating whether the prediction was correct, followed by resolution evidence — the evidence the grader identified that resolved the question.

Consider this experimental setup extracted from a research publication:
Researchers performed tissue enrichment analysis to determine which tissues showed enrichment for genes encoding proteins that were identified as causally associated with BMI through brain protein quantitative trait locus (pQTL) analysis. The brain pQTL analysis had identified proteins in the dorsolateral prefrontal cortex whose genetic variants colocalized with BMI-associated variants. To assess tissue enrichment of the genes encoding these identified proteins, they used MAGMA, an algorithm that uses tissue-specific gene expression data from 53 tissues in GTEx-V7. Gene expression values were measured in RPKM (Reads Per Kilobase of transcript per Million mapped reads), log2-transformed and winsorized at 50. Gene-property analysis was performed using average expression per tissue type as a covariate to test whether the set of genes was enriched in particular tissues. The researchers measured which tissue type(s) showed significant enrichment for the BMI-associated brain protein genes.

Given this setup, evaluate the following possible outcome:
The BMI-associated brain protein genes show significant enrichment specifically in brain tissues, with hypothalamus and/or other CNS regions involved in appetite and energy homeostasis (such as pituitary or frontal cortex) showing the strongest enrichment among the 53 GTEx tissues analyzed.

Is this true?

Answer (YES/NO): YES